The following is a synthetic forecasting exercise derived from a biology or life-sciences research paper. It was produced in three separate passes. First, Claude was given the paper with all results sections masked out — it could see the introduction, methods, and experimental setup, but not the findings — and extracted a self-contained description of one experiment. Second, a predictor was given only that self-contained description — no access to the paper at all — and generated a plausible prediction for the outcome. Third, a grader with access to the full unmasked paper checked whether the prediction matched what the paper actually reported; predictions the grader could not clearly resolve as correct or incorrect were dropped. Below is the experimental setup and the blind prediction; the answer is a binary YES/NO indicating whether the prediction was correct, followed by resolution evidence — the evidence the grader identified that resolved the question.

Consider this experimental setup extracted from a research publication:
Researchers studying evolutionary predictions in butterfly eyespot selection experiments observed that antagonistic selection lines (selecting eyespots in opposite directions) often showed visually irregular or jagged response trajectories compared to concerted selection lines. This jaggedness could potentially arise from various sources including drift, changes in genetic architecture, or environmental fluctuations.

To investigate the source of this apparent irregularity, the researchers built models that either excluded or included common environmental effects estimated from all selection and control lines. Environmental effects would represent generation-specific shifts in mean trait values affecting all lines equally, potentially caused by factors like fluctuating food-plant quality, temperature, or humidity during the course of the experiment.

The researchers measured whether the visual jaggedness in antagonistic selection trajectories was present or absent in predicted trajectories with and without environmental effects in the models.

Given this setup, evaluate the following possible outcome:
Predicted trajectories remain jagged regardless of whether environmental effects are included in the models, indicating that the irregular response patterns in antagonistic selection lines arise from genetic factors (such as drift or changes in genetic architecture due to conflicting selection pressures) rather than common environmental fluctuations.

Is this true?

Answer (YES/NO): NO